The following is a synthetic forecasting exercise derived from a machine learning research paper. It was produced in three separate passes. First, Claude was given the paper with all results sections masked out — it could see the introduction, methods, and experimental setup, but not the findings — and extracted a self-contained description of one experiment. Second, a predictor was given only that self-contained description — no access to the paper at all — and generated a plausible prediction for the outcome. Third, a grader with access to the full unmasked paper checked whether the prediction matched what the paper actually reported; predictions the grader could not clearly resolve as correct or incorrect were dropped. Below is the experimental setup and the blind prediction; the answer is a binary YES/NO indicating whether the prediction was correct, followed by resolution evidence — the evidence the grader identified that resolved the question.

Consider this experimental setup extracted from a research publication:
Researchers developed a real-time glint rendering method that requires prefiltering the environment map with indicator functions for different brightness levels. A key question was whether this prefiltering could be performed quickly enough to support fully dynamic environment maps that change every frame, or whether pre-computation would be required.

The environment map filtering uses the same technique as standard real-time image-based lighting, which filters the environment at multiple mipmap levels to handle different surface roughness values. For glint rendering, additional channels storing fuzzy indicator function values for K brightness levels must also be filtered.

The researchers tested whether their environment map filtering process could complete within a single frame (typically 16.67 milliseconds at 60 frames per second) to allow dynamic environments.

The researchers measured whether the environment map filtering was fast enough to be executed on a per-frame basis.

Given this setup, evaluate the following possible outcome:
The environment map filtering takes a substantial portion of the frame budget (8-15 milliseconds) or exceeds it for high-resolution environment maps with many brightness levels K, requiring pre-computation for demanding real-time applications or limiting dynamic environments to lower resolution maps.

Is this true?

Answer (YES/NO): NO